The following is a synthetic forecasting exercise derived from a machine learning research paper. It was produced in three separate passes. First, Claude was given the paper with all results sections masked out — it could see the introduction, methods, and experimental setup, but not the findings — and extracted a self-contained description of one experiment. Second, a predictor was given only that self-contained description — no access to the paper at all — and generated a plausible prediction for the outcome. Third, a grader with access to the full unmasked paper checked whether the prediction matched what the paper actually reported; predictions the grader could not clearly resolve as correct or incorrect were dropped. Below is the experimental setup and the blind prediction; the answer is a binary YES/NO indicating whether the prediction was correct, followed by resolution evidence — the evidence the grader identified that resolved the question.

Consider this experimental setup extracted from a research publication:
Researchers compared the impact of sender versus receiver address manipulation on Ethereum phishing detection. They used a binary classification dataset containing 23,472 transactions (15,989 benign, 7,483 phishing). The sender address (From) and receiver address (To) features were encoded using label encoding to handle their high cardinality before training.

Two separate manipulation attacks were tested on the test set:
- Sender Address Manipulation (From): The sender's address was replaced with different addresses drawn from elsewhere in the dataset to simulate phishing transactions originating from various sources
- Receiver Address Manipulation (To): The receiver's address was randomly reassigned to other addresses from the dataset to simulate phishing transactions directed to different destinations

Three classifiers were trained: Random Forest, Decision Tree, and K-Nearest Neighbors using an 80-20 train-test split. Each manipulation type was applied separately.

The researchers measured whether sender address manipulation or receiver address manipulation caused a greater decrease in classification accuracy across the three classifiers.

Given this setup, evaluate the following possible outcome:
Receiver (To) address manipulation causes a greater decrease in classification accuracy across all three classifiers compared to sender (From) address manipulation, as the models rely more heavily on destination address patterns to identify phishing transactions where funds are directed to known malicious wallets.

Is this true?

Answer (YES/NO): NO